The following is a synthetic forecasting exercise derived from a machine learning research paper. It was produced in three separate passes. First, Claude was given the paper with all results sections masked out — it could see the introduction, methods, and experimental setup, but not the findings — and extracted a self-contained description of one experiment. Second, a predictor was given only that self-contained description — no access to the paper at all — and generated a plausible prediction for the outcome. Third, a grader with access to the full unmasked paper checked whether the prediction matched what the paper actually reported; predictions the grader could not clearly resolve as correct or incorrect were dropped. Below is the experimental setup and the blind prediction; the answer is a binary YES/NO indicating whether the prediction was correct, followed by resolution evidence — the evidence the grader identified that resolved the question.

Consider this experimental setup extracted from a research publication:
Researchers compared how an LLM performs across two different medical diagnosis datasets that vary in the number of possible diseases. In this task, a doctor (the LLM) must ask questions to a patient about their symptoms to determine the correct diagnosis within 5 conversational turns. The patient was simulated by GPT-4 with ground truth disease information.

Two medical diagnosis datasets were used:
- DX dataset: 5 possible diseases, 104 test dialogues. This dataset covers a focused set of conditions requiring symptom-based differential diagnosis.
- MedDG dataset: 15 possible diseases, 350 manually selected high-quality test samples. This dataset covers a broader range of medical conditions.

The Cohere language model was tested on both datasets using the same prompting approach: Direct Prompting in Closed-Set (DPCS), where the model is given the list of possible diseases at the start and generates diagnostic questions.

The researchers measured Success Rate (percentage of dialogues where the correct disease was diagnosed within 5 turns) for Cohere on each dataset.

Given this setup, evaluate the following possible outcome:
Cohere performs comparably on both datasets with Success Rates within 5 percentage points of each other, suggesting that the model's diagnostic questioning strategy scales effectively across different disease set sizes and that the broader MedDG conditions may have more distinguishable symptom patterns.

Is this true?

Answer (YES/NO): YES